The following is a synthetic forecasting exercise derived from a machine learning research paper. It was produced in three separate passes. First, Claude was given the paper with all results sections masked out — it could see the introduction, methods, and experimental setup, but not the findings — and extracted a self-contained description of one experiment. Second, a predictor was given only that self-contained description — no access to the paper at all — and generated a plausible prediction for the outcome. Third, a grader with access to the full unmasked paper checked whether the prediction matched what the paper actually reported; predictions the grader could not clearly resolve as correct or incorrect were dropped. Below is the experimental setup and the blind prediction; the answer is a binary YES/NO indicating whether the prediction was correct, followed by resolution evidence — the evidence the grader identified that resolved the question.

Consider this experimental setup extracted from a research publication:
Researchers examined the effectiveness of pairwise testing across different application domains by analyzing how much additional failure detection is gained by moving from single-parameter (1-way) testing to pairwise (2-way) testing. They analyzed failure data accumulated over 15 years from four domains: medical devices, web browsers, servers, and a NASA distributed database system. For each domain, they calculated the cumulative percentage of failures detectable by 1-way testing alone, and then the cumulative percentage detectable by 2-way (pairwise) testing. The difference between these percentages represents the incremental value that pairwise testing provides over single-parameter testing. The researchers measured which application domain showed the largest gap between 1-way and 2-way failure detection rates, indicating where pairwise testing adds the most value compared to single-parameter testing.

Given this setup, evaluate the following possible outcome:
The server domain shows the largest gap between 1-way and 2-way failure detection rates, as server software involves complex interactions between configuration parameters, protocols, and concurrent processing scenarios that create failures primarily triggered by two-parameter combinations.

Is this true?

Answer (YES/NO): NO